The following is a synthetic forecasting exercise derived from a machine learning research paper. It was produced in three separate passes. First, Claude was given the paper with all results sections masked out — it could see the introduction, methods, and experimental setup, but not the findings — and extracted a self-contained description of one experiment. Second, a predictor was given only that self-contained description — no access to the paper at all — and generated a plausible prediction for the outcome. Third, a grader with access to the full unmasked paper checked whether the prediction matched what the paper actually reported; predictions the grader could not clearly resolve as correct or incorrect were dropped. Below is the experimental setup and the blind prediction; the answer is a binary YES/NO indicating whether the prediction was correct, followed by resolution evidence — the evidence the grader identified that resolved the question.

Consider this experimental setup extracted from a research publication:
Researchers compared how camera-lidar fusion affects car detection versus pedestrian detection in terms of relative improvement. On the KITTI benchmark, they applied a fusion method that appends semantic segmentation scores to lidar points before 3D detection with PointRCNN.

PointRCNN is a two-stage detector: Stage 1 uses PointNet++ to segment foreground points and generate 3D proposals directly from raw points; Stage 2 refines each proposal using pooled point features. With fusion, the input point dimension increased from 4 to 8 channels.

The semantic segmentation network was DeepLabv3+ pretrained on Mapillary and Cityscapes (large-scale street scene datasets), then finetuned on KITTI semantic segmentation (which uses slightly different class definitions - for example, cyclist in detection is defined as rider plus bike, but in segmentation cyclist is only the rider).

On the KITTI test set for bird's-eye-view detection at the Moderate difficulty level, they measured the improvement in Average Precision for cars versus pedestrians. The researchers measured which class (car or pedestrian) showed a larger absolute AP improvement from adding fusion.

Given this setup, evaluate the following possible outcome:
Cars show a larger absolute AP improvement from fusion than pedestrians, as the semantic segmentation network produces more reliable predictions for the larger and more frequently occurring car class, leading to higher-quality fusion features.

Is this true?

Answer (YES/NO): NO